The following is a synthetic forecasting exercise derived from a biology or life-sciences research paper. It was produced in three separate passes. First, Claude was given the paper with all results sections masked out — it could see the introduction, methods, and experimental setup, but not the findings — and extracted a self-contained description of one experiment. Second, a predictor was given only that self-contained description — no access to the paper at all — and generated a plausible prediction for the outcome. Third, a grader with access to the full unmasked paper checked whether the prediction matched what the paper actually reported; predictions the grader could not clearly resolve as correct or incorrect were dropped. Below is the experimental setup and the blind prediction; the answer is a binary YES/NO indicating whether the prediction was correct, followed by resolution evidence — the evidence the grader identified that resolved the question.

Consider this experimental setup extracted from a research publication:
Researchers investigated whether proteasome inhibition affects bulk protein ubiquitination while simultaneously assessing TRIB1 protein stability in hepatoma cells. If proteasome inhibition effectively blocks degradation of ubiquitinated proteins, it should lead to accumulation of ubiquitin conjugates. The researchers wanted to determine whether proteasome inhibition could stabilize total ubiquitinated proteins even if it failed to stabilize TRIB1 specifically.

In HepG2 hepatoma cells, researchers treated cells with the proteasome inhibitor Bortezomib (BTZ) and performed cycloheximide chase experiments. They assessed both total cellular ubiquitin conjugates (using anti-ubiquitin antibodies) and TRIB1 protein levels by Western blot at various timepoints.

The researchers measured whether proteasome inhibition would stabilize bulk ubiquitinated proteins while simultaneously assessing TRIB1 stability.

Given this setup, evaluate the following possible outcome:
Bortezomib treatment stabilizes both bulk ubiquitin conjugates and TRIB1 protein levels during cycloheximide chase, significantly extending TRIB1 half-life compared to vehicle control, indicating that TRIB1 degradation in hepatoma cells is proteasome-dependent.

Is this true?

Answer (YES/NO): NO